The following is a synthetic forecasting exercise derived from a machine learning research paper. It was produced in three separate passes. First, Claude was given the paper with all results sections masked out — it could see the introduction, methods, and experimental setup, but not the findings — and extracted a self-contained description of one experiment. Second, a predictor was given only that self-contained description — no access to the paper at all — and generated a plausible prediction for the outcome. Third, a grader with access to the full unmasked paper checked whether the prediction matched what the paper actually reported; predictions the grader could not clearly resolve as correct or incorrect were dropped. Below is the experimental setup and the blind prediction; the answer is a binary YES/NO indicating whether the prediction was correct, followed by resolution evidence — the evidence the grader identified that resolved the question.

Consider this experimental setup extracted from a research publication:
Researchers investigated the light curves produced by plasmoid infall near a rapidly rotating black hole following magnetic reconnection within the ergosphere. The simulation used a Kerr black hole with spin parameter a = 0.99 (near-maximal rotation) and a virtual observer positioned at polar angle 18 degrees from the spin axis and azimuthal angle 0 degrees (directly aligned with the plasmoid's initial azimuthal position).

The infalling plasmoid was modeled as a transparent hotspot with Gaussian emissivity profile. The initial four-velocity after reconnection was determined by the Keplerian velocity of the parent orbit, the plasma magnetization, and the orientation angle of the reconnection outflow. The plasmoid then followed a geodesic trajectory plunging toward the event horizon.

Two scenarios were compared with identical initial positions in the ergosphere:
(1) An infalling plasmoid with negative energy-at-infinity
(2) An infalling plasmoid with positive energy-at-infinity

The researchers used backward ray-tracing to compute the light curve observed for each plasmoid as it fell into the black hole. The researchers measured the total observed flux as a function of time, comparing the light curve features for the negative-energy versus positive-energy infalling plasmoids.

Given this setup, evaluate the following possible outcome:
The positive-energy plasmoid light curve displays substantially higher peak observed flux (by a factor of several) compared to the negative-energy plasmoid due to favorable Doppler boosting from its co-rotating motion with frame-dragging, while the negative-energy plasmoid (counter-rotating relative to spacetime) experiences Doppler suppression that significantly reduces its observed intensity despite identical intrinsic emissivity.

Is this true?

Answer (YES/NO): NO